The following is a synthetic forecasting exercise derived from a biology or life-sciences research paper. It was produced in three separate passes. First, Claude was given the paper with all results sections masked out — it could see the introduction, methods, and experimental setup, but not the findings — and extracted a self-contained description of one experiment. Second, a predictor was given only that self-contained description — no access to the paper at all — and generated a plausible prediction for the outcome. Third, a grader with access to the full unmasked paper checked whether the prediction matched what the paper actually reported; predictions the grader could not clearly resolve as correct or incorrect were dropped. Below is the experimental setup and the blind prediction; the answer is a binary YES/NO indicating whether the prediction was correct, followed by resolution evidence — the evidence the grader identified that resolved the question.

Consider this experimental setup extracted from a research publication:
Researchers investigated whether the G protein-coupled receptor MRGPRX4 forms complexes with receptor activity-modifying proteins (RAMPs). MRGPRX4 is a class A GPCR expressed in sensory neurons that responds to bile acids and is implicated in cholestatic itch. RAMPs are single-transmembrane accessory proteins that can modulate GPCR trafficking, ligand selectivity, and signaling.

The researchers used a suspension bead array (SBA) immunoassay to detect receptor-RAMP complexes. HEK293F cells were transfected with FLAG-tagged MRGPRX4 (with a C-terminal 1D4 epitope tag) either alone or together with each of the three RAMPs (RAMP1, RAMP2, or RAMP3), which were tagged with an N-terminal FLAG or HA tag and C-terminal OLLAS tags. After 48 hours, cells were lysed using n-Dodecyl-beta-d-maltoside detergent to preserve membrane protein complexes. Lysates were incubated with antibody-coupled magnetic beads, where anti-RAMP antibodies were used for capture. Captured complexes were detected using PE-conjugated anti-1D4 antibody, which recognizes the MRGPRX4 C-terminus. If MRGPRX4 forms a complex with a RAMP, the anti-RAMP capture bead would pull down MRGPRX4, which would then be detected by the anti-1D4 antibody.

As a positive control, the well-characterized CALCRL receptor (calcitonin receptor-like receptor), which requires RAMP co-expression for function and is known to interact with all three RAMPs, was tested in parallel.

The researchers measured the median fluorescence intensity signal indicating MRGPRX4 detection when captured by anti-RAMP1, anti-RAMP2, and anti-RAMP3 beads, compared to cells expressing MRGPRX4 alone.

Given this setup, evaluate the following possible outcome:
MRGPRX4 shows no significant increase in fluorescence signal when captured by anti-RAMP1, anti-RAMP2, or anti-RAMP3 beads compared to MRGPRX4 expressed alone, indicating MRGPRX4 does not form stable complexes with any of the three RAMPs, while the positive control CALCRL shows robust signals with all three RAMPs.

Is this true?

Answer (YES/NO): NO